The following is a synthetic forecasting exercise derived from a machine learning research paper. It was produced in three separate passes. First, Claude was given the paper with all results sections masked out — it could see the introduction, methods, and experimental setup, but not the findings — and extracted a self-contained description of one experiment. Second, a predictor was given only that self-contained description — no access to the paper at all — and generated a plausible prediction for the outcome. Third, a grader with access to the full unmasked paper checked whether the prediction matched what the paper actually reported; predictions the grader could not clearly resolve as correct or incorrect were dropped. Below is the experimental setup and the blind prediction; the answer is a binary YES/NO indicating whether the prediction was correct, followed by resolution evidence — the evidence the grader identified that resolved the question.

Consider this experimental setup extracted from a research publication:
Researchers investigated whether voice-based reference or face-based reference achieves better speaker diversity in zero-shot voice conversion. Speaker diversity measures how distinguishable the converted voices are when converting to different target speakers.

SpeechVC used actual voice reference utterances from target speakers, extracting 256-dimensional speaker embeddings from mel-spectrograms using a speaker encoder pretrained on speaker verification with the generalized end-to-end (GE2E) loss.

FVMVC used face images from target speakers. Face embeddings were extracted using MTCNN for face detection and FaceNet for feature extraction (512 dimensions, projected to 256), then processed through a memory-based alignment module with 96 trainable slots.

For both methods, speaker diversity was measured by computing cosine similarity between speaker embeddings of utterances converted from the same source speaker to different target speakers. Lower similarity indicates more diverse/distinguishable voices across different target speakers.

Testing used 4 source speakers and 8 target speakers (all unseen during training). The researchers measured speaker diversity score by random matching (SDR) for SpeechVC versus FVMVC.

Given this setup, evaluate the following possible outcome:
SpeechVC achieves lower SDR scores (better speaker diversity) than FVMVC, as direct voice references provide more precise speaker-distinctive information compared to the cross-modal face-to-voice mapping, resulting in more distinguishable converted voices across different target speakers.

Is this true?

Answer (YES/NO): YES